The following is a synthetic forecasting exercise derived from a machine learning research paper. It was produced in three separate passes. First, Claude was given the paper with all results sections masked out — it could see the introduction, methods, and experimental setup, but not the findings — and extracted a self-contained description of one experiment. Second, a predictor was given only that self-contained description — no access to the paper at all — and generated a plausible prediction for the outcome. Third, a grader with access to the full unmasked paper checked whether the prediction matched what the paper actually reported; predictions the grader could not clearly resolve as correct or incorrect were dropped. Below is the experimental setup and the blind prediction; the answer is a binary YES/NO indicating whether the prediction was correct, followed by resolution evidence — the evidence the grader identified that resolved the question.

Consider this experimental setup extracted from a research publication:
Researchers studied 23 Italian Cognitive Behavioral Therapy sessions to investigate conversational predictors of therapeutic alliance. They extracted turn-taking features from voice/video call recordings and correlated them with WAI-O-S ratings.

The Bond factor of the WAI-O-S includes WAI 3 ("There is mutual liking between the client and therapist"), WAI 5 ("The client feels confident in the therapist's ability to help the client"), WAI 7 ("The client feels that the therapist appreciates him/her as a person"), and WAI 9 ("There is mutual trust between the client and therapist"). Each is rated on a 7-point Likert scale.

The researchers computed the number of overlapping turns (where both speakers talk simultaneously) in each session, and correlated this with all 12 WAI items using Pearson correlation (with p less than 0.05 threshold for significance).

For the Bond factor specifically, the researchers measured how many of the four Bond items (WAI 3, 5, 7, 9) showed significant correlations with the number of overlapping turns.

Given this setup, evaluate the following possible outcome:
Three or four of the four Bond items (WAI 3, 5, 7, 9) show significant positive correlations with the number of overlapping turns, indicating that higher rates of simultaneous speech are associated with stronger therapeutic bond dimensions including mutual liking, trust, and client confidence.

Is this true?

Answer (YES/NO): NO